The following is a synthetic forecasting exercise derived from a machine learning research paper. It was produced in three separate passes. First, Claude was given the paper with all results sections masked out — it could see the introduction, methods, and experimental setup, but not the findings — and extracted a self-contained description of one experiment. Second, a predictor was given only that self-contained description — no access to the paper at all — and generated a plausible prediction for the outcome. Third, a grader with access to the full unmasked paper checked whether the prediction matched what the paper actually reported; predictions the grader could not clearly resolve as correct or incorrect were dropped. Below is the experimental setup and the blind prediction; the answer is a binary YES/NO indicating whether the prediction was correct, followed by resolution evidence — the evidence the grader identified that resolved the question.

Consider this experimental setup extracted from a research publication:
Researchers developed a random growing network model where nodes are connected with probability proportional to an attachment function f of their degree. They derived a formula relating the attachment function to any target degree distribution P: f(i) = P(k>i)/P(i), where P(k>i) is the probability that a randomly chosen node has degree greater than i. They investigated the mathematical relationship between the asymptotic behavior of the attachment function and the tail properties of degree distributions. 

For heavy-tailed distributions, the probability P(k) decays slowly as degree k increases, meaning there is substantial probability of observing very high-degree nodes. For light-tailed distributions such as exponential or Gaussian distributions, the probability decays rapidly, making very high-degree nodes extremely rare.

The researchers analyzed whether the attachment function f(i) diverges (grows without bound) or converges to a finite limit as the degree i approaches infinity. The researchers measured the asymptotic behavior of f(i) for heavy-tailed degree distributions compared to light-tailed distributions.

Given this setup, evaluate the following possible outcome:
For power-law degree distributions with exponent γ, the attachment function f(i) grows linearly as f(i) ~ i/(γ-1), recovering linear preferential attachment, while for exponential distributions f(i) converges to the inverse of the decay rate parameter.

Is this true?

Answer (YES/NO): NO